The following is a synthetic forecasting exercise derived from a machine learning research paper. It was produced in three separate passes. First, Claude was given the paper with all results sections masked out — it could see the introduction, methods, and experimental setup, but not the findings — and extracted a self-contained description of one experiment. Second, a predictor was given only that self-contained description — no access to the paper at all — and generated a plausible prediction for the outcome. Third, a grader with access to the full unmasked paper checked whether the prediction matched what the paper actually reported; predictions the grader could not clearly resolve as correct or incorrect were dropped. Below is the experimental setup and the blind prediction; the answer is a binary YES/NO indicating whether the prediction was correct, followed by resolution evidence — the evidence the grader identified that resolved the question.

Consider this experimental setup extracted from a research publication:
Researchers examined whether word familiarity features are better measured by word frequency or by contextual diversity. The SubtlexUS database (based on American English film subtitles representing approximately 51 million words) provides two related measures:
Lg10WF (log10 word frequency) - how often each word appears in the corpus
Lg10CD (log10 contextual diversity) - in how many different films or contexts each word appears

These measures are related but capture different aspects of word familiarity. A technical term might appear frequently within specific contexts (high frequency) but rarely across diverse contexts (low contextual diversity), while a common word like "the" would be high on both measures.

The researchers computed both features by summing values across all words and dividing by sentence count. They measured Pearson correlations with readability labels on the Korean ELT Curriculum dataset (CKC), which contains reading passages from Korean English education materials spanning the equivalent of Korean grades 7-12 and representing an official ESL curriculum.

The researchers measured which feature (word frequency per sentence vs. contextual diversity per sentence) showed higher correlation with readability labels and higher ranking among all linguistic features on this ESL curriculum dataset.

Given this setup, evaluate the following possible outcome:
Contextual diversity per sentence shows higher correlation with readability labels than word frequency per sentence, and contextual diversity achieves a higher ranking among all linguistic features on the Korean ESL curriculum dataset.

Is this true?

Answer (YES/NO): YES